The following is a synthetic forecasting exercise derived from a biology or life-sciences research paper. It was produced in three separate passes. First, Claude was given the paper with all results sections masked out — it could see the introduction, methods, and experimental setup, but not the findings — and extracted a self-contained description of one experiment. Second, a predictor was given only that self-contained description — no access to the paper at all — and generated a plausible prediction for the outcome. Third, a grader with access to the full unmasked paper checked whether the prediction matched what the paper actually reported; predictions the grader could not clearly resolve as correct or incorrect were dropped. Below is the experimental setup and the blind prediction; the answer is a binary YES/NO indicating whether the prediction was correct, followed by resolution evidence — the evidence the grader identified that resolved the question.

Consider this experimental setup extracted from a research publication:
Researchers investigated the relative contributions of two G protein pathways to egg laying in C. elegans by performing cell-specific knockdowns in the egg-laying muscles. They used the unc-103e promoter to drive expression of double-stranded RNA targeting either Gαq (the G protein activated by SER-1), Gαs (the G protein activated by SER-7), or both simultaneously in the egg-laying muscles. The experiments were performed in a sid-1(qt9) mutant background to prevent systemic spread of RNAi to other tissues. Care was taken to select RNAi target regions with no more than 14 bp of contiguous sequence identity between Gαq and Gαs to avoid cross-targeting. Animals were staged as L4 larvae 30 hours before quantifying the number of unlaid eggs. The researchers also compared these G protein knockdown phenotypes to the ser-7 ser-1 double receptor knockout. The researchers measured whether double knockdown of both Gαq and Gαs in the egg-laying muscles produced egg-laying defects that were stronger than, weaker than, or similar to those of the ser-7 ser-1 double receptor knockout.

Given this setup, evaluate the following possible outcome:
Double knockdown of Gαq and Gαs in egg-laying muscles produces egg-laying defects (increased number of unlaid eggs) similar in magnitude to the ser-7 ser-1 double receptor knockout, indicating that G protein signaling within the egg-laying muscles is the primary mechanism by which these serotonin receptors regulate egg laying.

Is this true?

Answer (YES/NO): NO